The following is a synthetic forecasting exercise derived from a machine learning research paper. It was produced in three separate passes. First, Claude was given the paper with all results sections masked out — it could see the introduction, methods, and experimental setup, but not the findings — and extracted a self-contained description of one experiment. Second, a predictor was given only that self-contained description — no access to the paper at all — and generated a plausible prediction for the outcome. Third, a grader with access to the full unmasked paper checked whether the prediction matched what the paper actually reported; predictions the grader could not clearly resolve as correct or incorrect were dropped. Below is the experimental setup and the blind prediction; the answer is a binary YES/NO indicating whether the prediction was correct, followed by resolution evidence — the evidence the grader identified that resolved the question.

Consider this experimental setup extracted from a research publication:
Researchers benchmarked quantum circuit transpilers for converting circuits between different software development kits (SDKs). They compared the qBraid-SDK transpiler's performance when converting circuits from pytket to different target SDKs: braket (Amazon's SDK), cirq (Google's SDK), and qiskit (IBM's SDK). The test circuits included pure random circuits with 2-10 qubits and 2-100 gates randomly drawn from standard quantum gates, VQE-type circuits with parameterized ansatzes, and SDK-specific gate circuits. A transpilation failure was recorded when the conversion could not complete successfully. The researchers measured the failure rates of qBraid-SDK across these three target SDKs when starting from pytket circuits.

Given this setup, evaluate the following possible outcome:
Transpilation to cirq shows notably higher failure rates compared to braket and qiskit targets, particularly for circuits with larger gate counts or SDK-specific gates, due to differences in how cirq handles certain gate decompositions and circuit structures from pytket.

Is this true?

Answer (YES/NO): NO